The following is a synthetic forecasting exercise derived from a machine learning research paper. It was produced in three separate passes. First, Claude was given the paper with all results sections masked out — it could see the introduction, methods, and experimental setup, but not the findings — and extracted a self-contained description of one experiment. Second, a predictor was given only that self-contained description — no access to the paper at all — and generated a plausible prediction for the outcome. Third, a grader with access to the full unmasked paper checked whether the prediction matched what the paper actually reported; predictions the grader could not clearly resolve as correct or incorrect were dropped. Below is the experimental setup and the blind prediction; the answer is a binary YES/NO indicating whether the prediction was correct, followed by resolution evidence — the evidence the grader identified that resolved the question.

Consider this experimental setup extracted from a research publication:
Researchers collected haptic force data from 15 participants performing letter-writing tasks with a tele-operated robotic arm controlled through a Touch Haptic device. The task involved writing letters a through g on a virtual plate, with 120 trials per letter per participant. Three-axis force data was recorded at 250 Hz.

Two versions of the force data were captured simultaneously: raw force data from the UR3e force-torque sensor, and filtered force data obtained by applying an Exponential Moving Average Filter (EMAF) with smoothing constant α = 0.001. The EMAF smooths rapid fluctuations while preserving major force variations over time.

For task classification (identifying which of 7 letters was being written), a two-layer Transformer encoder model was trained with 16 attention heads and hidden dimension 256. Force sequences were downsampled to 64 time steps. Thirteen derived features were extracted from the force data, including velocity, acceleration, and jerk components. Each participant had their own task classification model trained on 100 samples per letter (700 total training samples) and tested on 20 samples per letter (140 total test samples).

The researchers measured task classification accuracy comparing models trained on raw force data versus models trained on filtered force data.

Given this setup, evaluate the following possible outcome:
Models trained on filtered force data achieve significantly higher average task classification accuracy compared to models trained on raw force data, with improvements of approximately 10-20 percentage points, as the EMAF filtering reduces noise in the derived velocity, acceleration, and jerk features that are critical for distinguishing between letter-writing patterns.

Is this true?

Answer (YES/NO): NO